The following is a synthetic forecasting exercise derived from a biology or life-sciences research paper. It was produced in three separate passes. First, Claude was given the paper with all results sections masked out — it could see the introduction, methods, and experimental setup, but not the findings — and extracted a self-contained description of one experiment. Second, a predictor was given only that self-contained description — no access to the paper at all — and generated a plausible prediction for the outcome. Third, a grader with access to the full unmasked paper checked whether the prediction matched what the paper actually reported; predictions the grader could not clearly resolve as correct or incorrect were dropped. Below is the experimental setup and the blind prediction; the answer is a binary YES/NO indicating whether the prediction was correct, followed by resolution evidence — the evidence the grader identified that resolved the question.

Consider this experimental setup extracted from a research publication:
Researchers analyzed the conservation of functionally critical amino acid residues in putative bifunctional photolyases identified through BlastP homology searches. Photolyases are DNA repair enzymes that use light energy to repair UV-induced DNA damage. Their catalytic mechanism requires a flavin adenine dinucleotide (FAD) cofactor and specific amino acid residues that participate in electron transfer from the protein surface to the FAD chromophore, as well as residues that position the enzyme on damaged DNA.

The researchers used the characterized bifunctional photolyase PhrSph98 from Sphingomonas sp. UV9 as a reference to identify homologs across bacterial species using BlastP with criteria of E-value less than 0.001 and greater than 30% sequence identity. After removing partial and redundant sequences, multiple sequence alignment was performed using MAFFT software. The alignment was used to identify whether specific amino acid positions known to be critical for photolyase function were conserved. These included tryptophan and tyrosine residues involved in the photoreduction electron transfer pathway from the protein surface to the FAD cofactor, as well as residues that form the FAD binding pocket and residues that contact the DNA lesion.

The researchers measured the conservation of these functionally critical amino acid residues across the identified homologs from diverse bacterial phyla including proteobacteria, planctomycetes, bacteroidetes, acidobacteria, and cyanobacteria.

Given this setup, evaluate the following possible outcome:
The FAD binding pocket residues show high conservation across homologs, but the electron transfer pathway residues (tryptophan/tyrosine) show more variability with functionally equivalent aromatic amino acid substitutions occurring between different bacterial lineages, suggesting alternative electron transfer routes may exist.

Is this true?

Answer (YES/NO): NO